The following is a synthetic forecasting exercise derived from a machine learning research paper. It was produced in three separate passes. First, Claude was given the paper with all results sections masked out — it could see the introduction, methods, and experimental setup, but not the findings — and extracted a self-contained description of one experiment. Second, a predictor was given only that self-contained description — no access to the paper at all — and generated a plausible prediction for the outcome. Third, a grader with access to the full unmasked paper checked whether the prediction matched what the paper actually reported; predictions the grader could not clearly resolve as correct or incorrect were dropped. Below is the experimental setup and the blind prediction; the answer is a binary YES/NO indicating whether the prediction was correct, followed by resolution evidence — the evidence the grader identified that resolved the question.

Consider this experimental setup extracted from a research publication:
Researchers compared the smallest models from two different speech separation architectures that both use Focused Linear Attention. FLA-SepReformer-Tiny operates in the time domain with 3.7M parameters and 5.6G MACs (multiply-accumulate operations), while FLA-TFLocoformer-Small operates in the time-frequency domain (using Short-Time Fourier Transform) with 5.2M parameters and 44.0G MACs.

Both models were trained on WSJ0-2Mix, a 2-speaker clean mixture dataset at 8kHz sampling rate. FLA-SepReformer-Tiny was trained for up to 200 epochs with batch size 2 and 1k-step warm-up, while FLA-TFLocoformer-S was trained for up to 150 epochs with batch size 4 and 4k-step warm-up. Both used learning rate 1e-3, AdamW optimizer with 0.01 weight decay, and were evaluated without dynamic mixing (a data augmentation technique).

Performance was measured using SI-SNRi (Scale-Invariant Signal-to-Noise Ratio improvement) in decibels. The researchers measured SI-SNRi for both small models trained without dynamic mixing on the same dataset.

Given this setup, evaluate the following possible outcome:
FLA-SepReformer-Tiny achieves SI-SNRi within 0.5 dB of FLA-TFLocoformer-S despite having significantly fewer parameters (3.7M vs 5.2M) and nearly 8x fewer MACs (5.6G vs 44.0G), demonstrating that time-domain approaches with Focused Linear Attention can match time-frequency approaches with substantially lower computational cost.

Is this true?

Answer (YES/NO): YES